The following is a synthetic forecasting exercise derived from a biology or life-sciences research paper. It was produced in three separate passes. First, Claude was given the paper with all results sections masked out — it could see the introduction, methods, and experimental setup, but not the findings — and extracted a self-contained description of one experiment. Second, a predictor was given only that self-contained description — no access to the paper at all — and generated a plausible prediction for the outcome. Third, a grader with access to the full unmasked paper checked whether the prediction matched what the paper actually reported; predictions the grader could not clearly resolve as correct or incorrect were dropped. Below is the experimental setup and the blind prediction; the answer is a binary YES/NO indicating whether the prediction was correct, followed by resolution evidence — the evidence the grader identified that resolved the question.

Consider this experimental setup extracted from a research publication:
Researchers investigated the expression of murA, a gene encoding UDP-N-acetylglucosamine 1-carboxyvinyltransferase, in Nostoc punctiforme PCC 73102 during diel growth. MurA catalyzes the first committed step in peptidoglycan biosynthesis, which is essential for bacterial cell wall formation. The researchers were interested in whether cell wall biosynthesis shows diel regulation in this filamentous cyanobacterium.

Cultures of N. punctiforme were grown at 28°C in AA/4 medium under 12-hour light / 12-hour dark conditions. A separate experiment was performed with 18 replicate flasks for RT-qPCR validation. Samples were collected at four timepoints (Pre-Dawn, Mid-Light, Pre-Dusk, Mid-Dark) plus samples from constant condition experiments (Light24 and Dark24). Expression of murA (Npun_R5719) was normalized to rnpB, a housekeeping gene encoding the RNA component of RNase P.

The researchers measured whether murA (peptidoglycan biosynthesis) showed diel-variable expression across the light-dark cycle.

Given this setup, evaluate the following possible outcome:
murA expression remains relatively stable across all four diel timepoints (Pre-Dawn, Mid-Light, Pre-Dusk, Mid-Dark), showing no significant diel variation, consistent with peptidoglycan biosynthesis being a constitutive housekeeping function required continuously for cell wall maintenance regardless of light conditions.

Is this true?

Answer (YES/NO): NO